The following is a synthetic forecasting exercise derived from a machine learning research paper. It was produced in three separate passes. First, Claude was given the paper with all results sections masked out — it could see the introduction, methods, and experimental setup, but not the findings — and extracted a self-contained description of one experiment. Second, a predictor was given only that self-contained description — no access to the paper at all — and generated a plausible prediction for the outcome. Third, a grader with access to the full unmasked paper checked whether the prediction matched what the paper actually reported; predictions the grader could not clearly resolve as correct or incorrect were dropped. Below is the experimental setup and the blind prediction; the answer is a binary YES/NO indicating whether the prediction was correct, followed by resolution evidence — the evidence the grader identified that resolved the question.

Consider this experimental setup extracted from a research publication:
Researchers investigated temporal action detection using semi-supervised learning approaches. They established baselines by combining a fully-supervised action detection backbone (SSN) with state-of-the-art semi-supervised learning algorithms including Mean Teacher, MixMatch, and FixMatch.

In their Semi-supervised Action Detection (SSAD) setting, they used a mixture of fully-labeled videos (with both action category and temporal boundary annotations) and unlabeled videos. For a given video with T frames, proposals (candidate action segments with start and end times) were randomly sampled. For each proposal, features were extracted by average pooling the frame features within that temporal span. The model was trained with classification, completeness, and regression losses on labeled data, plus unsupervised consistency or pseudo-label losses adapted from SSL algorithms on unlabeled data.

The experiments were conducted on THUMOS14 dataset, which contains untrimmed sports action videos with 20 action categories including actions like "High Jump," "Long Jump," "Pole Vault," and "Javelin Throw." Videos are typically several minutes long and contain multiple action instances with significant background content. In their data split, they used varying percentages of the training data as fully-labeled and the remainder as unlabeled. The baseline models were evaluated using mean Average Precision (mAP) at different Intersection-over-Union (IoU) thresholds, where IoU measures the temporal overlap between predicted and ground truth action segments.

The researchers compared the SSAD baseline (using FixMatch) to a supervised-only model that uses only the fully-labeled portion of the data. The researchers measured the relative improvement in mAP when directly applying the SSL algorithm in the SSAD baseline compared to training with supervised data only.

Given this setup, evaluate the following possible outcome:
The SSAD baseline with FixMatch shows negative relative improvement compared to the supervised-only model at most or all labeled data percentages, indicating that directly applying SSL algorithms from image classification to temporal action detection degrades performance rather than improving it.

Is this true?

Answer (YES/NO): YES